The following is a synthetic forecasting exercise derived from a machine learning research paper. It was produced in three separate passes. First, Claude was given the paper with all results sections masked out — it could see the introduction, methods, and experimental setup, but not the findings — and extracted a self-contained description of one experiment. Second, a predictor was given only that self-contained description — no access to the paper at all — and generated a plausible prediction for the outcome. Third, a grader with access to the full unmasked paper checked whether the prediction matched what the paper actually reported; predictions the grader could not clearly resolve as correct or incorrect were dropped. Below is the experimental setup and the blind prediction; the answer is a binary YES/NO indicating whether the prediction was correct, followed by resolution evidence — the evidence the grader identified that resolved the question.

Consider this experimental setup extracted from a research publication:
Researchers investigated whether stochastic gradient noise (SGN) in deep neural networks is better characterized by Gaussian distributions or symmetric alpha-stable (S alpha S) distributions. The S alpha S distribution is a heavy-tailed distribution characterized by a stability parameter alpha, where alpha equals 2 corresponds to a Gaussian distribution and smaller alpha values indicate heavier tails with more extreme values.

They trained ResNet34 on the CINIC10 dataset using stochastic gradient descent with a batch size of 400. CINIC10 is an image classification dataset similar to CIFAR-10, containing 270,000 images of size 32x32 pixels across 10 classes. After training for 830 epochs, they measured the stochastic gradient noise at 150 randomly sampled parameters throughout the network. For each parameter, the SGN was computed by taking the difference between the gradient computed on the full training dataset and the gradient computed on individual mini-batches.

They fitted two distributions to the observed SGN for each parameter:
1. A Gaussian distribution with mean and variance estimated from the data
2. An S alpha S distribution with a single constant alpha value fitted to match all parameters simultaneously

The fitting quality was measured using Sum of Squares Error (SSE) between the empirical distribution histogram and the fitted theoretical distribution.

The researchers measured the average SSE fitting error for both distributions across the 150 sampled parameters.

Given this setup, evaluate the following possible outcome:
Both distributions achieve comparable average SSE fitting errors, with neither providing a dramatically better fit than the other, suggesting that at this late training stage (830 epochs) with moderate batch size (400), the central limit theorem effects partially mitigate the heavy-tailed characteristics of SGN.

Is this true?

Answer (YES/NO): NO